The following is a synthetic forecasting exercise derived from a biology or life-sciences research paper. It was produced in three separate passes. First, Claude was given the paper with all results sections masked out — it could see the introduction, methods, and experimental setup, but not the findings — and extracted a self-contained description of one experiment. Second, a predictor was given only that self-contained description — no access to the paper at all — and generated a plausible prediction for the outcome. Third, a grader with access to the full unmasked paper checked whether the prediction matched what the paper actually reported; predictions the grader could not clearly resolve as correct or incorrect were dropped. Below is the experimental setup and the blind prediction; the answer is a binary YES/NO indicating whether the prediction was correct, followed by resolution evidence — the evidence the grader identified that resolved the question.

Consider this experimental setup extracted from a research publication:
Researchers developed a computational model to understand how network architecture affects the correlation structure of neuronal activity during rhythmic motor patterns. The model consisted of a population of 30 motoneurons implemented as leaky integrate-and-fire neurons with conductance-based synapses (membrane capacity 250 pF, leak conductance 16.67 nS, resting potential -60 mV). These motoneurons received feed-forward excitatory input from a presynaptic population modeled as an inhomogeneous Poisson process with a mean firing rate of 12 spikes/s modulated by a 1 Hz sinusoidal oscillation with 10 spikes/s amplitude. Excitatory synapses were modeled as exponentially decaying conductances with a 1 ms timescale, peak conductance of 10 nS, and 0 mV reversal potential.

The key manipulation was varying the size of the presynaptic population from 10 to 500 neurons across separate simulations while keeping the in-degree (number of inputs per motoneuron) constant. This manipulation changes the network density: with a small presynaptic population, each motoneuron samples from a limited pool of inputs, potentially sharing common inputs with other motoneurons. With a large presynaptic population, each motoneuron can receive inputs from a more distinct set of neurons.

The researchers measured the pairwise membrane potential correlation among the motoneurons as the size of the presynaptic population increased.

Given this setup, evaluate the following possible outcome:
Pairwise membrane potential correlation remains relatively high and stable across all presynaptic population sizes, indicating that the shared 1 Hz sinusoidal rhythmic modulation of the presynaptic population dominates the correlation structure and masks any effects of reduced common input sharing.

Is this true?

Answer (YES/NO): NO